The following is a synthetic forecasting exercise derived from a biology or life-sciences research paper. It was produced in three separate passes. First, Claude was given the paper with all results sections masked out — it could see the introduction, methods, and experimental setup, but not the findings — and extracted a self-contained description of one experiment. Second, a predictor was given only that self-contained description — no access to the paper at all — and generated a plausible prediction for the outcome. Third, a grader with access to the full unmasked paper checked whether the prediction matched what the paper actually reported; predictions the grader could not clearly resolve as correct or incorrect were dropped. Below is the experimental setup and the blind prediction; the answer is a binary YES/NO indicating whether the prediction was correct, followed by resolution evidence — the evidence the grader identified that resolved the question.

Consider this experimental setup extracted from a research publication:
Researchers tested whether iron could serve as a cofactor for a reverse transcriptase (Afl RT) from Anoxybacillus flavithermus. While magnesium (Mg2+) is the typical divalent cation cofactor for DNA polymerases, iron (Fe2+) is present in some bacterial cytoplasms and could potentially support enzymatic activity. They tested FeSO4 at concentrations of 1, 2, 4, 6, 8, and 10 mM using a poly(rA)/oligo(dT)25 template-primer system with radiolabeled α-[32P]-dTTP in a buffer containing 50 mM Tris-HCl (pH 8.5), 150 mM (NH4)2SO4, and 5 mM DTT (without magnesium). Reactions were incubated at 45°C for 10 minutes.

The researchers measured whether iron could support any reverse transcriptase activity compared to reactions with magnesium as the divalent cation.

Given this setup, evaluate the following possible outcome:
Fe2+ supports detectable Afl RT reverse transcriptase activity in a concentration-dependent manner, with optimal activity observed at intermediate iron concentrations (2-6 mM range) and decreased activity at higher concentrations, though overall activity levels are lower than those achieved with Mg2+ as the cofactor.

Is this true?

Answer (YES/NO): NO